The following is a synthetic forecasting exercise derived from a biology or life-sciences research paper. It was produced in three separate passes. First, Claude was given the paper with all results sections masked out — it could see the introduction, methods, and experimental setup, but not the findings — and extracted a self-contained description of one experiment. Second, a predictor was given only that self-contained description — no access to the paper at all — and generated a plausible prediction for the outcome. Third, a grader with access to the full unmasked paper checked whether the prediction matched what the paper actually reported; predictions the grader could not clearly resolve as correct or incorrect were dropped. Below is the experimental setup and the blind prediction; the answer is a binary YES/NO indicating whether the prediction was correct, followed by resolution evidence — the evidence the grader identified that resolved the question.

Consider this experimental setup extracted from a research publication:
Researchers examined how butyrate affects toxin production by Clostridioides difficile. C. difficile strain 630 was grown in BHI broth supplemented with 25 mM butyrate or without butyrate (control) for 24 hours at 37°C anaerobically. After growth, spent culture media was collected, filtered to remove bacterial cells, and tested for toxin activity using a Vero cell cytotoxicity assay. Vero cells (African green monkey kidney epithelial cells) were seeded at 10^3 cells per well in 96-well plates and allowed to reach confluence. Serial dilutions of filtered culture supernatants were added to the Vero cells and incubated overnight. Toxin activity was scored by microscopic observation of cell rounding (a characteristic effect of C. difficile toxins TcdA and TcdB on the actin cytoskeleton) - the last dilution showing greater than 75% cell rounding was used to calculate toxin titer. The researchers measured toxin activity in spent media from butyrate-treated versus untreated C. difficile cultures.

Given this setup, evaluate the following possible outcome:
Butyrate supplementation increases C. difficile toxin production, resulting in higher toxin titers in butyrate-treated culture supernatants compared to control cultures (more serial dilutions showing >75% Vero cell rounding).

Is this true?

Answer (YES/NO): YES